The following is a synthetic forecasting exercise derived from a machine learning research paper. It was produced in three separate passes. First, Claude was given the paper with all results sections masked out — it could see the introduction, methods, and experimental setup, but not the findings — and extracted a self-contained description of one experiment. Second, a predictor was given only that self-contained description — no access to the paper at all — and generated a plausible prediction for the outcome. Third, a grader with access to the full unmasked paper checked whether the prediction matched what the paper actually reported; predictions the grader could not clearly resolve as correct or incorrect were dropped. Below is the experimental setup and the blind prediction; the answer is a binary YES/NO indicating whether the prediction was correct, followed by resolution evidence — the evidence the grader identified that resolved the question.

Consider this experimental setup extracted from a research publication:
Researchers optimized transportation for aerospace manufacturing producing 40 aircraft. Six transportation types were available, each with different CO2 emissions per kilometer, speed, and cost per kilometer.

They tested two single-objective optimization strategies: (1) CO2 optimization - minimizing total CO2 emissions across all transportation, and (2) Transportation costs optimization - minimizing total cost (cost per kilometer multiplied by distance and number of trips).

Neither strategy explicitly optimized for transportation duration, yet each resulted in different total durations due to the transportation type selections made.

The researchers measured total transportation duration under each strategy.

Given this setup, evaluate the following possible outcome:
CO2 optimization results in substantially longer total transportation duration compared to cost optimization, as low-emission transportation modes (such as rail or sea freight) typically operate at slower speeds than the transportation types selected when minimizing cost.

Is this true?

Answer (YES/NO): YES